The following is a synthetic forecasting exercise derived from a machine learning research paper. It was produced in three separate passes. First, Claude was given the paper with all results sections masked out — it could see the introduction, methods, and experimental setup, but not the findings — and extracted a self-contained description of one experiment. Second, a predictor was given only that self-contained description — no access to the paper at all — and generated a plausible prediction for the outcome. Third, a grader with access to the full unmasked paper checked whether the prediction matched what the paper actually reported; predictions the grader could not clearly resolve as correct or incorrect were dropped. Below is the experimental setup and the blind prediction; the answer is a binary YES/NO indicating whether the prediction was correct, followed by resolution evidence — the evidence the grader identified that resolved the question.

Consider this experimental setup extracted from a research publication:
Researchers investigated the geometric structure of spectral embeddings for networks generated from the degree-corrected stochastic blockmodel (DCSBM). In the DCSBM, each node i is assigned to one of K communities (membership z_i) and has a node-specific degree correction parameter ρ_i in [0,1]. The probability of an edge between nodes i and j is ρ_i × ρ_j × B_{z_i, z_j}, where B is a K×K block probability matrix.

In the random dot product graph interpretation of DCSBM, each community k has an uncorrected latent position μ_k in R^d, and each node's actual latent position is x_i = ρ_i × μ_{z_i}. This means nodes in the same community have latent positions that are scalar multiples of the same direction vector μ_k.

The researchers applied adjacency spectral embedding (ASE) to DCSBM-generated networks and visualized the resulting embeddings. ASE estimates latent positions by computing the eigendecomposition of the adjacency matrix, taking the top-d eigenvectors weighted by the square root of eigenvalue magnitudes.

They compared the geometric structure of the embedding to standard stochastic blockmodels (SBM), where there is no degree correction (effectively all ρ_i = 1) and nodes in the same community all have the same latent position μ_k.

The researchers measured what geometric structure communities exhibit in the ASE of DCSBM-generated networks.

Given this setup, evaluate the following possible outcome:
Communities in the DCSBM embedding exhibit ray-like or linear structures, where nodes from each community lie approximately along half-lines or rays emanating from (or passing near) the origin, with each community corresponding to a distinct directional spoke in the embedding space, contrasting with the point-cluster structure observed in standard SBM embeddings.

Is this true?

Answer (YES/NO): YES